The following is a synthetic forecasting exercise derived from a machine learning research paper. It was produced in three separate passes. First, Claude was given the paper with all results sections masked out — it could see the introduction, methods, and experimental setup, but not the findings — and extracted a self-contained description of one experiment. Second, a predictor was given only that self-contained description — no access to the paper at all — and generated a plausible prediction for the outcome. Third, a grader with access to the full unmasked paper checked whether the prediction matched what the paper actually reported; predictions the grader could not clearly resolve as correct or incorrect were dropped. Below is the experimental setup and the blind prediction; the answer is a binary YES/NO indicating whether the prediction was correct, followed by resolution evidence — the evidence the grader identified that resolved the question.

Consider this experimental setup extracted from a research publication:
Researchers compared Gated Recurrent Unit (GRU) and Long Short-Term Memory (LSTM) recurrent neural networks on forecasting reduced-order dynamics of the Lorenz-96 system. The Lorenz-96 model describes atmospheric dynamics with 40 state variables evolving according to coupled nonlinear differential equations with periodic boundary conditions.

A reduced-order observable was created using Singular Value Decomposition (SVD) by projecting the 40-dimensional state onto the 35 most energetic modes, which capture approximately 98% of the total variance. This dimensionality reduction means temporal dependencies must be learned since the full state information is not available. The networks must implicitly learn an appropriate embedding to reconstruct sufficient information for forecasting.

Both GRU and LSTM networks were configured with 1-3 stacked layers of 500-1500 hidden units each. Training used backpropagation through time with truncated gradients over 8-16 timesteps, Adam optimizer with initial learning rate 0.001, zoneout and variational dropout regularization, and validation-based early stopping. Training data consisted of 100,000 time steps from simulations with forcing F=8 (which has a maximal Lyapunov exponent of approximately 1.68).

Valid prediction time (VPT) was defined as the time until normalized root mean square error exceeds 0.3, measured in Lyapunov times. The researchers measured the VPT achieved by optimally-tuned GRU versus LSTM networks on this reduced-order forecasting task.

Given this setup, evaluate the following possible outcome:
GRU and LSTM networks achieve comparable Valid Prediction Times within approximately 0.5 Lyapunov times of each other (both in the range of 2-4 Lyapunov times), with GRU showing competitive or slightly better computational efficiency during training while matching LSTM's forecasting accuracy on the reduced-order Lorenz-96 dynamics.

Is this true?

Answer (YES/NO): NO